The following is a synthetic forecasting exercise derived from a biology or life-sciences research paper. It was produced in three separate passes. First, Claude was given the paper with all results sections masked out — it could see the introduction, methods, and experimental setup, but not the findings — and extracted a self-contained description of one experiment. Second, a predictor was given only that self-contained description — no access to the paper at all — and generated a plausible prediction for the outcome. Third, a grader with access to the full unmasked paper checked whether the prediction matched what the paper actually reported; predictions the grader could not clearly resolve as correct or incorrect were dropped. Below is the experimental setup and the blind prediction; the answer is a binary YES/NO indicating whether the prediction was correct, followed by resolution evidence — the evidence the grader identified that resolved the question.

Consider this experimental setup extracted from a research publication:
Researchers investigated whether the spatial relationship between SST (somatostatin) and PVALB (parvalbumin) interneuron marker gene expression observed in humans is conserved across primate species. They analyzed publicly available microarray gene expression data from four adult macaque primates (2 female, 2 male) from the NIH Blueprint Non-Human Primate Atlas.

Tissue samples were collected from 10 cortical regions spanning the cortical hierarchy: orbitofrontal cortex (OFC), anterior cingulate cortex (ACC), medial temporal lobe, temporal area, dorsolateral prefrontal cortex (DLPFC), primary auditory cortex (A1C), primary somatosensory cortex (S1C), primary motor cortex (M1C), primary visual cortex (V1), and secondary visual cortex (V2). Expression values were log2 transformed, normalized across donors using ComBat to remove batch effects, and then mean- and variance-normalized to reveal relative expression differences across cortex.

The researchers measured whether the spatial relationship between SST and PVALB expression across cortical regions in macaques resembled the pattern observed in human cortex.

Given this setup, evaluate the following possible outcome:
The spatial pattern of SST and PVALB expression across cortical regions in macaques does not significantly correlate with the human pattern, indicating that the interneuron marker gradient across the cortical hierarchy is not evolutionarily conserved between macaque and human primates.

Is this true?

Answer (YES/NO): NO